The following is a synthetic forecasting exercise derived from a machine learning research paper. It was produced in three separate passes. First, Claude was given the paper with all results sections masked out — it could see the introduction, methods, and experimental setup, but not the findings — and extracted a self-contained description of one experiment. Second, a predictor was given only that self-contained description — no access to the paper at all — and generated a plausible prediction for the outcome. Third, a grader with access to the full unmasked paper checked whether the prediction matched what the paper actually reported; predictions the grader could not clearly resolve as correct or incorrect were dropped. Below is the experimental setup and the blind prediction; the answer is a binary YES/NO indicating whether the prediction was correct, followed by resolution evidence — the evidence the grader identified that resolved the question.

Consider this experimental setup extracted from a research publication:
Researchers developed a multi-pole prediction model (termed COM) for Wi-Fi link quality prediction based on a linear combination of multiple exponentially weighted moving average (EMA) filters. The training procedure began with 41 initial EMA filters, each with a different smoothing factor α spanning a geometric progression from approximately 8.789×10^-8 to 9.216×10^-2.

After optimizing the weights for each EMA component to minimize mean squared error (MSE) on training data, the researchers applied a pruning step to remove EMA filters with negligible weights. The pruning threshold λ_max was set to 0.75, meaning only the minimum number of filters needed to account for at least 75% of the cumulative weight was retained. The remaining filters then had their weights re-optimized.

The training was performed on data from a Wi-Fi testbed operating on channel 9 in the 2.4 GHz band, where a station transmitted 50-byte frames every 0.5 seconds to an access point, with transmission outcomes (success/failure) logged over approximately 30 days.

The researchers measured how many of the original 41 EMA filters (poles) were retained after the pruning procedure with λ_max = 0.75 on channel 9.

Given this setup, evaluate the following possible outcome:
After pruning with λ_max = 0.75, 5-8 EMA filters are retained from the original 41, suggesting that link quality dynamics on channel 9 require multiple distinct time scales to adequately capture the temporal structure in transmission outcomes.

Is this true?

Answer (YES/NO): NO